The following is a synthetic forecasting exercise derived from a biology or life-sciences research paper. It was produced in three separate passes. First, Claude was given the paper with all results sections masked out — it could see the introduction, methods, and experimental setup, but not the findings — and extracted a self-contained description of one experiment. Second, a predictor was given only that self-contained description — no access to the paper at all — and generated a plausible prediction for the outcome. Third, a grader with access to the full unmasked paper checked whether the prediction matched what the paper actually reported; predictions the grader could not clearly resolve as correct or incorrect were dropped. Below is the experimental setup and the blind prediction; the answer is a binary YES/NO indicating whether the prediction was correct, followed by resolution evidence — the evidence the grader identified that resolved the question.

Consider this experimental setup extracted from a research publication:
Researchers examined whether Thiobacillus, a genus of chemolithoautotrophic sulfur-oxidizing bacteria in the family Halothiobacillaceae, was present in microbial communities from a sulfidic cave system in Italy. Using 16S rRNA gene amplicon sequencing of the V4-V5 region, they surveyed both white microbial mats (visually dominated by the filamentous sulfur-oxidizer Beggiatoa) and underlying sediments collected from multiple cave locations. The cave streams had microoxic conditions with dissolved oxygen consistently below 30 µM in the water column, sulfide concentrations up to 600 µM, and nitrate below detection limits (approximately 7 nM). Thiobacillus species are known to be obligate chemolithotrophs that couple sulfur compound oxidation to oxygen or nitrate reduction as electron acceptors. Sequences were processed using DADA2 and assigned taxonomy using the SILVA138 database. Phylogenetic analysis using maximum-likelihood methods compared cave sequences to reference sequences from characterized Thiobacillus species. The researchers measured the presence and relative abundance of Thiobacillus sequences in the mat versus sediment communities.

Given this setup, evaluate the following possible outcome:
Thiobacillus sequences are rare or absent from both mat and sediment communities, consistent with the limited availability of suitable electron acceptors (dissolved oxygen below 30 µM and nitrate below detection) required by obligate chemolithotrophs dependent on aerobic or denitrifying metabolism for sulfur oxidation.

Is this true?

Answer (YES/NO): NO